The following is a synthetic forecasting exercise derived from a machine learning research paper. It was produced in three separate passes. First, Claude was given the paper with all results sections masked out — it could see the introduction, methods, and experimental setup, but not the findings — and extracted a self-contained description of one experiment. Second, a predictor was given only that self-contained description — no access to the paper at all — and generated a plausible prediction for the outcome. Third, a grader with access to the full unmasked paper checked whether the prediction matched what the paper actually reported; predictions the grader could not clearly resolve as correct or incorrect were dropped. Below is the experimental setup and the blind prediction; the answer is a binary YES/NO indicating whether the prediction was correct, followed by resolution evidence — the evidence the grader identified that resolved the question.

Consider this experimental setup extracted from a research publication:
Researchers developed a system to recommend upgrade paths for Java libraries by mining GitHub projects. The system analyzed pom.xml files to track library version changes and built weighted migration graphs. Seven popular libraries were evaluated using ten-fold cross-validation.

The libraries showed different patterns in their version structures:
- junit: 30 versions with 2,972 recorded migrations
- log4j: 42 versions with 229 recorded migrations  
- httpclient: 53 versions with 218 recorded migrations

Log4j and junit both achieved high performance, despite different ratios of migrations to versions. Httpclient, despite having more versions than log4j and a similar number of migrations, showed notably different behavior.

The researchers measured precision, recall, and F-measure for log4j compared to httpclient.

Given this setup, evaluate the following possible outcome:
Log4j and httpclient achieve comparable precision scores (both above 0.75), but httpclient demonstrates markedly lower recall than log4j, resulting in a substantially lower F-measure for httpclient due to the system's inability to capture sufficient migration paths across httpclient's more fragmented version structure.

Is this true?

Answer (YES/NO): NO